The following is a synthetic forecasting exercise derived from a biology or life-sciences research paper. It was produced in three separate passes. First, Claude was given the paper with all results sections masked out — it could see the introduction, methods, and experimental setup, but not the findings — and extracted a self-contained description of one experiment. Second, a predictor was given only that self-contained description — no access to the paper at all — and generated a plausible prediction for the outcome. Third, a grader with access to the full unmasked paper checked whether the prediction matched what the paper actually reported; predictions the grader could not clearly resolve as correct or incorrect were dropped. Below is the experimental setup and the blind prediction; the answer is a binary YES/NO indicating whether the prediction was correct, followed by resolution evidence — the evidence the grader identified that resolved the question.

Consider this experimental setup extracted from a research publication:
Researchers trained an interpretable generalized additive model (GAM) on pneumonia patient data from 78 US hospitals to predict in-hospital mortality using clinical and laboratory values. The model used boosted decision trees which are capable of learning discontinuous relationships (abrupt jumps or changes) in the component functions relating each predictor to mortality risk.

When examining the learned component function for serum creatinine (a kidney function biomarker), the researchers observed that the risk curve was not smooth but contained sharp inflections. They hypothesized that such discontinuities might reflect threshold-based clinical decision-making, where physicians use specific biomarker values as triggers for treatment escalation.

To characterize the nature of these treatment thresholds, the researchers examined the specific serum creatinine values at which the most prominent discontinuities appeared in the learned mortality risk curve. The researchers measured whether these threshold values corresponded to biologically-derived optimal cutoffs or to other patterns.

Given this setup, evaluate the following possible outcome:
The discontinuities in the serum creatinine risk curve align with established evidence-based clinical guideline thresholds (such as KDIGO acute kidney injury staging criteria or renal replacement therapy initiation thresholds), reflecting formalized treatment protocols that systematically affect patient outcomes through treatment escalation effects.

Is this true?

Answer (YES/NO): NO